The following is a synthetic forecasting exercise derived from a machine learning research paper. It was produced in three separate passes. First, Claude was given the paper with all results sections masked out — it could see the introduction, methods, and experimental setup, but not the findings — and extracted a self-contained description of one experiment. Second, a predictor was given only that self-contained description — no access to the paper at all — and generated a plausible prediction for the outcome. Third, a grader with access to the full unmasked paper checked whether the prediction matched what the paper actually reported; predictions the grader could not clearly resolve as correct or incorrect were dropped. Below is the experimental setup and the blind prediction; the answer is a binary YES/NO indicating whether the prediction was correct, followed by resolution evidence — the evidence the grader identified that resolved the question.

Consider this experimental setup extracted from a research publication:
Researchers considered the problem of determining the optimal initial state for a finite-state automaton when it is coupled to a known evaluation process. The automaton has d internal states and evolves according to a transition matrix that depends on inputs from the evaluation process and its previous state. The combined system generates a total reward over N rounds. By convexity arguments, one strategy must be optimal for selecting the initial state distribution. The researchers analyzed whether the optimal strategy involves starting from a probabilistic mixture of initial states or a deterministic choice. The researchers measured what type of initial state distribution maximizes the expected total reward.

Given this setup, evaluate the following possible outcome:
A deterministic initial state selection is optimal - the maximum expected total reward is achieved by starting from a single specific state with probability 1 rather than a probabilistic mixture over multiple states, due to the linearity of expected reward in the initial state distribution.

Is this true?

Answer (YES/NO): YES